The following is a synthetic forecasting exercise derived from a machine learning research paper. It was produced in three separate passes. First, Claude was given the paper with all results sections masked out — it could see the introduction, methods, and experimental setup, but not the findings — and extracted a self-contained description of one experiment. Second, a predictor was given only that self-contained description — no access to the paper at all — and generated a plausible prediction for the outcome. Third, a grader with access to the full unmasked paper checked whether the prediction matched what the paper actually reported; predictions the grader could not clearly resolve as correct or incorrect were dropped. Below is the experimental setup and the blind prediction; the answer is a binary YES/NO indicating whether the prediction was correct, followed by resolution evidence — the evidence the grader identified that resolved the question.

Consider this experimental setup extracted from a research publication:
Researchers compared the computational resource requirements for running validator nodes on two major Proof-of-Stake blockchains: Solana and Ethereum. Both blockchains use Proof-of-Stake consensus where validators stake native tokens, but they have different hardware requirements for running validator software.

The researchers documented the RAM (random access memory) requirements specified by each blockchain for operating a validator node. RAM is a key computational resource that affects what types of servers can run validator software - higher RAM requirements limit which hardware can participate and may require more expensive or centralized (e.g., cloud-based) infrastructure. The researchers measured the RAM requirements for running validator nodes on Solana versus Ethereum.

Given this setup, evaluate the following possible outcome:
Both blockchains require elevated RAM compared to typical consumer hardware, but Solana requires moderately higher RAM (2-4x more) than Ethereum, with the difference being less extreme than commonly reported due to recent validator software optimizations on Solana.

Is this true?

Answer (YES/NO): NO